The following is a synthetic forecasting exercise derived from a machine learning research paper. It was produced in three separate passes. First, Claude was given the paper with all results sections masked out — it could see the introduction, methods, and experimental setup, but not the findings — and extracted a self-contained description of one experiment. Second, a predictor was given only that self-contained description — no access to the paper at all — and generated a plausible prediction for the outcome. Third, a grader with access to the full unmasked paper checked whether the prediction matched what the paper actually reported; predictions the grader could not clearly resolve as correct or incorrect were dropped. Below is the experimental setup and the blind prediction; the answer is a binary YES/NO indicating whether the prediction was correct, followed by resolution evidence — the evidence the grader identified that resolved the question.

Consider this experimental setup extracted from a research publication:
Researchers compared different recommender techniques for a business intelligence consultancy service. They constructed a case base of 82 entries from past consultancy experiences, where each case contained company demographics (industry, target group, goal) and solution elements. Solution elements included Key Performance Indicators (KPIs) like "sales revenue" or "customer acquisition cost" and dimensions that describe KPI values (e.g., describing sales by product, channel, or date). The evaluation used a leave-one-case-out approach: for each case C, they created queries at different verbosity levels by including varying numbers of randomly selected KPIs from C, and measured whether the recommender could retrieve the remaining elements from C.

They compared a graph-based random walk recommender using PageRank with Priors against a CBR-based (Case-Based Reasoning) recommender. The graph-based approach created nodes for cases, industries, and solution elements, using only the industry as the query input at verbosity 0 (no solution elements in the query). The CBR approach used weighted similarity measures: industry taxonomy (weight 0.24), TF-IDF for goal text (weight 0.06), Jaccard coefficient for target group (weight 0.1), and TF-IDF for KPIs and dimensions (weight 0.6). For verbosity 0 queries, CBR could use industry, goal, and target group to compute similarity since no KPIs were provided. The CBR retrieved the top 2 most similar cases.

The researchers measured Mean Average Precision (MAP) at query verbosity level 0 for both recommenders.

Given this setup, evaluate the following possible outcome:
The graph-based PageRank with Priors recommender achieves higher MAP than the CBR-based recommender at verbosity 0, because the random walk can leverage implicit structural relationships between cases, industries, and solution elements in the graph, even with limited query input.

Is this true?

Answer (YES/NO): NO